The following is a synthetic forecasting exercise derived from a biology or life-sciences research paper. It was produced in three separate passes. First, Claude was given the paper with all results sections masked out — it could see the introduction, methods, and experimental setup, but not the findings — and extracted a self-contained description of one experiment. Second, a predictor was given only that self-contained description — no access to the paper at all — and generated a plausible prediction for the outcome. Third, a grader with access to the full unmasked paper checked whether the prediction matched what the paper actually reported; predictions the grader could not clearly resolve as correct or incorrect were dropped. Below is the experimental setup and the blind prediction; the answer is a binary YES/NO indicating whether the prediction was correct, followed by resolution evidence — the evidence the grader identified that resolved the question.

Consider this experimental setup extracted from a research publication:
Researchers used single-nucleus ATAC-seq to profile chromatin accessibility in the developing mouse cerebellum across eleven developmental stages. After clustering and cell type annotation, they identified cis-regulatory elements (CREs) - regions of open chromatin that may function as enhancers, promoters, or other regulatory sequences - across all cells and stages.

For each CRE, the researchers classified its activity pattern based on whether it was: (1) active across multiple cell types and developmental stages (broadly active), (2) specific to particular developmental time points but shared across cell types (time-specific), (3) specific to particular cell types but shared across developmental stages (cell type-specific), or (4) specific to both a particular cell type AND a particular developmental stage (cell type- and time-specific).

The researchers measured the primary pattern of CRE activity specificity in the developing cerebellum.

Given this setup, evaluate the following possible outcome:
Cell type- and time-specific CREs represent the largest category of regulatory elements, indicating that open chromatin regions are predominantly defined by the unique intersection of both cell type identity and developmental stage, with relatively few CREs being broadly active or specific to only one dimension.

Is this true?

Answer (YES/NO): YES